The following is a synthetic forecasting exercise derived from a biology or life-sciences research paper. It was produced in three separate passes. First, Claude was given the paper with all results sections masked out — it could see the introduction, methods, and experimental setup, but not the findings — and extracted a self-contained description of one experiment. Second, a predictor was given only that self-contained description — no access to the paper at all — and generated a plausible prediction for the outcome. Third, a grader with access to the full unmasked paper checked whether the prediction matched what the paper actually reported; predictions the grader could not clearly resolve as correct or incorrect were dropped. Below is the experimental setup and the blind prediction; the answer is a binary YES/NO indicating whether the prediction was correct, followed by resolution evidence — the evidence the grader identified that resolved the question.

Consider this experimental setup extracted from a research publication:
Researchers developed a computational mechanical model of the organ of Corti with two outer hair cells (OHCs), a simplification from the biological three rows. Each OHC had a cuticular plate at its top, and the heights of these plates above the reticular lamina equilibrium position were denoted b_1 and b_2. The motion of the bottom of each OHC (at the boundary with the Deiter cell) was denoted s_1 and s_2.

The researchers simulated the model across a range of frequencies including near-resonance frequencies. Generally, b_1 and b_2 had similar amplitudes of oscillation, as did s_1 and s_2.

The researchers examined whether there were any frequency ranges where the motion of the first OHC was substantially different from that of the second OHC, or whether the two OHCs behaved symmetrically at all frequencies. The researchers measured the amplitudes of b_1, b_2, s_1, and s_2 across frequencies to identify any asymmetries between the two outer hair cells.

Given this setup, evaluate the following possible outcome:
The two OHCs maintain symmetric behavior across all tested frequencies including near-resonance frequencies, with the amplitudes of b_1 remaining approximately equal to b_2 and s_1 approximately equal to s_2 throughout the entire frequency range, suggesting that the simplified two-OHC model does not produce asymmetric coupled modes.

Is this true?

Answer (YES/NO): NO